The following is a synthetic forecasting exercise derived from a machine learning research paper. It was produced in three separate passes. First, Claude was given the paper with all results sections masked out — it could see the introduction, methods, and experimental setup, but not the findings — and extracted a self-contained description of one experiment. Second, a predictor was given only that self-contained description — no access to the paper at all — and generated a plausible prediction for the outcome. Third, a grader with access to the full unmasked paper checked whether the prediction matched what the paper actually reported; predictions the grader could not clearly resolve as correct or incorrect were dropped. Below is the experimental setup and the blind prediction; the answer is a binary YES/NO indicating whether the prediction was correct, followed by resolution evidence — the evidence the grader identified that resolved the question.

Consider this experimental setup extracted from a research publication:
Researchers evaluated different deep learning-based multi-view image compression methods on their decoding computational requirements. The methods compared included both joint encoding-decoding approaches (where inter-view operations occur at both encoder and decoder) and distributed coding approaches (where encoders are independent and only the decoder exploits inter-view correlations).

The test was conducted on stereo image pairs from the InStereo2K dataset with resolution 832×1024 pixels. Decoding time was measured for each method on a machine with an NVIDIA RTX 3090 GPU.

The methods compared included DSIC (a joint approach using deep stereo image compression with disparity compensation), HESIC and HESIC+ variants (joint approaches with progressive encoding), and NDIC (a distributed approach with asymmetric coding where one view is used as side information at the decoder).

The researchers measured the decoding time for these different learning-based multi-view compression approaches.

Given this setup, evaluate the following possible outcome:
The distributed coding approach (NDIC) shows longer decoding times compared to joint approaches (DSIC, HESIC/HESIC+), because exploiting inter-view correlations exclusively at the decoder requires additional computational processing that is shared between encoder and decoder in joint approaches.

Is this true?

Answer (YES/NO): NO